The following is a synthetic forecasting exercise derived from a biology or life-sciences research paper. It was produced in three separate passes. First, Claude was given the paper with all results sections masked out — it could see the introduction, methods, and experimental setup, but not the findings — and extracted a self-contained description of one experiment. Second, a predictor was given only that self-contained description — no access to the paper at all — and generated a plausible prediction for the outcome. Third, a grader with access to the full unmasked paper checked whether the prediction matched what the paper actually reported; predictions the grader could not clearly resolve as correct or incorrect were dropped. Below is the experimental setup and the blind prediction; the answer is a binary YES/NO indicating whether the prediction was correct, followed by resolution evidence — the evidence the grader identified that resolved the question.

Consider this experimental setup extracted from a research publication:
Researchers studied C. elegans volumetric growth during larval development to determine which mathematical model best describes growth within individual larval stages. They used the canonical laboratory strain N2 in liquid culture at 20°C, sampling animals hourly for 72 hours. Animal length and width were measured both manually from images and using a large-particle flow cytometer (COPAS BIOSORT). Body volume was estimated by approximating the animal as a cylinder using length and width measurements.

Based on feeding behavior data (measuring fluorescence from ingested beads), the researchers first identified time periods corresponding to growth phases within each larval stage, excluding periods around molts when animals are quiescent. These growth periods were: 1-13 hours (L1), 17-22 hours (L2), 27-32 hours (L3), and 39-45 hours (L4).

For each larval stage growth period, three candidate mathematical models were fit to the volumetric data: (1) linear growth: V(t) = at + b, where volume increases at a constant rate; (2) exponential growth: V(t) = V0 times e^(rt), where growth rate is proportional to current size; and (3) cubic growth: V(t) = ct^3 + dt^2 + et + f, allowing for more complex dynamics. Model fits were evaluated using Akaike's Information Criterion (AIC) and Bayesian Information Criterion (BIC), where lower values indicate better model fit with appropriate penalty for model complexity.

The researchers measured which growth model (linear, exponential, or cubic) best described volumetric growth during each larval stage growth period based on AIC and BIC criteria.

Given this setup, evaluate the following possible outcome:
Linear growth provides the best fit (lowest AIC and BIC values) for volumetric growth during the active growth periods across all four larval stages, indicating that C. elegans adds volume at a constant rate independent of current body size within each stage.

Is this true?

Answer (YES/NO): NO